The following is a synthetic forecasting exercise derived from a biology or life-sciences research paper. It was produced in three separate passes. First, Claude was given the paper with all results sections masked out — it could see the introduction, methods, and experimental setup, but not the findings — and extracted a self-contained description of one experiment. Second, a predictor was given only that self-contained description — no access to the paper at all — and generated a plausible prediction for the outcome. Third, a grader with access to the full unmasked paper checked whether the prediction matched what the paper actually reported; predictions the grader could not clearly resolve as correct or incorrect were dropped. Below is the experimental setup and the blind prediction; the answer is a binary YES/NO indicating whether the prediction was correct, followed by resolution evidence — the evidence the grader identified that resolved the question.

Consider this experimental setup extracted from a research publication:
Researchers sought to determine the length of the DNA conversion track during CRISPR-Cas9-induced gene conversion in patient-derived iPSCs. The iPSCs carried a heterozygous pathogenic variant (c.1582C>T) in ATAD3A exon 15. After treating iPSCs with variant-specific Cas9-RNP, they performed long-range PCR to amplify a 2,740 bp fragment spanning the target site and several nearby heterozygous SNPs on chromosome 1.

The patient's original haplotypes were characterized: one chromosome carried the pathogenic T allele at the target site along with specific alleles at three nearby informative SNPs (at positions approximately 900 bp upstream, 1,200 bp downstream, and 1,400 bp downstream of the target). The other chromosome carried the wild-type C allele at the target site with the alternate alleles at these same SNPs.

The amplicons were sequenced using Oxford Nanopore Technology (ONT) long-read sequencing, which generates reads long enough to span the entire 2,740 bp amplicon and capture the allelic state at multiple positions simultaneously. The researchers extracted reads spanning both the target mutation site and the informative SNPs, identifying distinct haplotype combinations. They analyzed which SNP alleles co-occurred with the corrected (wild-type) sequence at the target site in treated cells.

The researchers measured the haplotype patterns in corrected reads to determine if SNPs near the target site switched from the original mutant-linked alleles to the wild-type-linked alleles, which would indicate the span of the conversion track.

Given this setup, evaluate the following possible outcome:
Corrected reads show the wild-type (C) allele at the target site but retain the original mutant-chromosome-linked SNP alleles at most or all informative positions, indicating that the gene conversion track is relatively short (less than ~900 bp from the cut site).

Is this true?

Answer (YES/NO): YES